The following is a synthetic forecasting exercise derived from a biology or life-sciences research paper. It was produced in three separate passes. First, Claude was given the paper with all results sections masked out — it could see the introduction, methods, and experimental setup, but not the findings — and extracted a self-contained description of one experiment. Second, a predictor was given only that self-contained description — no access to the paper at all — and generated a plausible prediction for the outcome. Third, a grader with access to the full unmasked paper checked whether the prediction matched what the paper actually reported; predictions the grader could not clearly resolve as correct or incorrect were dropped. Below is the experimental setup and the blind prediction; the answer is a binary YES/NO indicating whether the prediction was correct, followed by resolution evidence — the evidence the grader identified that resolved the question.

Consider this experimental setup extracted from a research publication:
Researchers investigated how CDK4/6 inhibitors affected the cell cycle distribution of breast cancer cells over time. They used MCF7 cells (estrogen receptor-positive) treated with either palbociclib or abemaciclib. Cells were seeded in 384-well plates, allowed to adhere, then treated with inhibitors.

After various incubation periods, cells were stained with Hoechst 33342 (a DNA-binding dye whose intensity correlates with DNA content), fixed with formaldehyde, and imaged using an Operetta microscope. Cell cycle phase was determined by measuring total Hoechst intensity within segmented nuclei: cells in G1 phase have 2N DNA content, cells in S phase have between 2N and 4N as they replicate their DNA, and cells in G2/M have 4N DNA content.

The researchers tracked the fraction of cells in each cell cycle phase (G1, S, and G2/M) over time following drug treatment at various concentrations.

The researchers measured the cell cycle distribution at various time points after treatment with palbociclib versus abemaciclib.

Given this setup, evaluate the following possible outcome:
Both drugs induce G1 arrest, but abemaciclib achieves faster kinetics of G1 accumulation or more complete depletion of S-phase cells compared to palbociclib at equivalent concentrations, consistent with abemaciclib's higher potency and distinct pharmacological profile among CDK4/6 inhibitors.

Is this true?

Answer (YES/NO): NO